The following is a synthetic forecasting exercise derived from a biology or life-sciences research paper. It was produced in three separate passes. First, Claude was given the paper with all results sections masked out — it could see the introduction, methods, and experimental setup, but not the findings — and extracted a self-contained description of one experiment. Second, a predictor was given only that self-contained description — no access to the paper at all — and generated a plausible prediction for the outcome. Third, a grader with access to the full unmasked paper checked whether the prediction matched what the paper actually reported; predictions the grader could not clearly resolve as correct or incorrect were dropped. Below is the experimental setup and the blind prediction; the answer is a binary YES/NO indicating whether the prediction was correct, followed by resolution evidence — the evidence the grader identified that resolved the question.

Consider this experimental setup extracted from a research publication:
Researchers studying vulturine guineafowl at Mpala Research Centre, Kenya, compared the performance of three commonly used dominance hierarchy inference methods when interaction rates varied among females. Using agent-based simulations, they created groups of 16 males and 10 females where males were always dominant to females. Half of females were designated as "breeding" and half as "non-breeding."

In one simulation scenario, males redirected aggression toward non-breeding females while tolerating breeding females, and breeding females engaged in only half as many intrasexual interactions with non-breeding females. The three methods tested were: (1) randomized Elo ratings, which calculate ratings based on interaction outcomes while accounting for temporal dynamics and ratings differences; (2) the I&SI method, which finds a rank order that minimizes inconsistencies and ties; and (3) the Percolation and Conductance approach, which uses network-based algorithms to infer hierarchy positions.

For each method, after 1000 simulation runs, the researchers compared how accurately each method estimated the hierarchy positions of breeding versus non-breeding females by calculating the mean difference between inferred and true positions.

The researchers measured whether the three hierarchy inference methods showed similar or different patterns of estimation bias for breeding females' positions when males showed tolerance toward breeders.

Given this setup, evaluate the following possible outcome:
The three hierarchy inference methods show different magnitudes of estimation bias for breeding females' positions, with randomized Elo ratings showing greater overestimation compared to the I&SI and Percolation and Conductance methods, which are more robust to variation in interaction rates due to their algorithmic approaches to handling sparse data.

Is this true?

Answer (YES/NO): NO